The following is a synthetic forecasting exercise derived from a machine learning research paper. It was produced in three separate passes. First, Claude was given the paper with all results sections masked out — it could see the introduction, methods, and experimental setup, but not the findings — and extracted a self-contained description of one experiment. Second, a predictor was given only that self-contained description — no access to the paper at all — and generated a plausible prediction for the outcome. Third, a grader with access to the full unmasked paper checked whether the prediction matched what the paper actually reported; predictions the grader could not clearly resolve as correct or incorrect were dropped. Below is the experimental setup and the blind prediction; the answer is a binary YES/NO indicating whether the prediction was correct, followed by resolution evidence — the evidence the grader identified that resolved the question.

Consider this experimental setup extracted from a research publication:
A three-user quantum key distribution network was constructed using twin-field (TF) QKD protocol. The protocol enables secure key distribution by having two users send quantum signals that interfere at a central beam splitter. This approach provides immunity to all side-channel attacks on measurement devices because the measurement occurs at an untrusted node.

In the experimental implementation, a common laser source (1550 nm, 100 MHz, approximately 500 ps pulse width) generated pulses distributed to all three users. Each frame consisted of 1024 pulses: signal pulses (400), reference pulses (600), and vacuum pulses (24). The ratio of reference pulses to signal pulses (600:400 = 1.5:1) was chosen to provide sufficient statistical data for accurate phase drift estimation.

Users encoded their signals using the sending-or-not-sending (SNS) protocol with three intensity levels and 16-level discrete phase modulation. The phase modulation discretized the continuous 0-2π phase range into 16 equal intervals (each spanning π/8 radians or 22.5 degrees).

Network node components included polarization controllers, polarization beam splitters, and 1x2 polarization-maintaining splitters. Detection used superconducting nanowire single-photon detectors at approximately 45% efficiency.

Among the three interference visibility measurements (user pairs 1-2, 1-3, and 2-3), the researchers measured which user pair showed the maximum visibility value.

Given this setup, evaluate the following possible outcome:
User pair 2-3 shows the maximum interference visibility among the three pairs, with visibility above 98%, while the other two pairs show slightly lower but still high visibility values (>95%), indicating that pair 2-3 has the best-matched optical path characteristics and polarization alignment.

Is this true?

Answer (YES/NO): NO